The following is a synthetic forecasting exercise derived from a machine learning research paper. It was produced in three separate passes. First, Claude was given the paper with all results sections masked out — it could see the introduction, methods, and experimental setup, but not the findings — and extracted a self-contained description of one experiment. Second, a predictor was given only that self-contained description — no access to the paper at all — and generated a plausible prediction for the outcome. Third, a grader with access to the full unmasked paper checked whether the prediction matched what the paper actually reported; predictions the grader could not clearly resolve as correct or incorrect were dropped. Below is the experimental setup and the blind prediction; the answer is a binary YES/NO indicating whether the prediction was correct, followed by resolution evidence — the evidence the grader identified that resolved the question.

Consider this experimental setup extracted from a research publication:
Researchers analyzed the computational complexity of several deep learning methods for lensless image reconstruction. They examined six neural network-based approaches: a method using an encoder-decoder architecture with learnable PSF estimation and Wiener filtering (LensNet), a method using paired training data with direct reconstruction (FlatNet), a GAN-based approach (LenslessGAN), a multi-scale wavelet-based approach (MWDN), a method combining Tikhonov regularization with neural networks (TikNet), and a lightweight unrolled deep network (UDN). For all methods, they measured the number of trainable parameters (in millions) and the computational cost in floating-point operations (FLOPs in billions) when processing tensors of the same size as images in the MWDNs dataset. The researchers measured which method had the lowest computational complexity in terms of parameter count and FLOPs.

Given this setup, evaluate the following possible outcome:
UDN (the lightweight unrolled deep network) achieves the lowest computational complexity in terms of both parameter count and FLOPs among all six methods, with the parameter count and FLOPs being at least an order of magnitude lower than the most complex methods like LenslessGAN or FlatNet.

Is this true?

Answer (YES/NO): NO